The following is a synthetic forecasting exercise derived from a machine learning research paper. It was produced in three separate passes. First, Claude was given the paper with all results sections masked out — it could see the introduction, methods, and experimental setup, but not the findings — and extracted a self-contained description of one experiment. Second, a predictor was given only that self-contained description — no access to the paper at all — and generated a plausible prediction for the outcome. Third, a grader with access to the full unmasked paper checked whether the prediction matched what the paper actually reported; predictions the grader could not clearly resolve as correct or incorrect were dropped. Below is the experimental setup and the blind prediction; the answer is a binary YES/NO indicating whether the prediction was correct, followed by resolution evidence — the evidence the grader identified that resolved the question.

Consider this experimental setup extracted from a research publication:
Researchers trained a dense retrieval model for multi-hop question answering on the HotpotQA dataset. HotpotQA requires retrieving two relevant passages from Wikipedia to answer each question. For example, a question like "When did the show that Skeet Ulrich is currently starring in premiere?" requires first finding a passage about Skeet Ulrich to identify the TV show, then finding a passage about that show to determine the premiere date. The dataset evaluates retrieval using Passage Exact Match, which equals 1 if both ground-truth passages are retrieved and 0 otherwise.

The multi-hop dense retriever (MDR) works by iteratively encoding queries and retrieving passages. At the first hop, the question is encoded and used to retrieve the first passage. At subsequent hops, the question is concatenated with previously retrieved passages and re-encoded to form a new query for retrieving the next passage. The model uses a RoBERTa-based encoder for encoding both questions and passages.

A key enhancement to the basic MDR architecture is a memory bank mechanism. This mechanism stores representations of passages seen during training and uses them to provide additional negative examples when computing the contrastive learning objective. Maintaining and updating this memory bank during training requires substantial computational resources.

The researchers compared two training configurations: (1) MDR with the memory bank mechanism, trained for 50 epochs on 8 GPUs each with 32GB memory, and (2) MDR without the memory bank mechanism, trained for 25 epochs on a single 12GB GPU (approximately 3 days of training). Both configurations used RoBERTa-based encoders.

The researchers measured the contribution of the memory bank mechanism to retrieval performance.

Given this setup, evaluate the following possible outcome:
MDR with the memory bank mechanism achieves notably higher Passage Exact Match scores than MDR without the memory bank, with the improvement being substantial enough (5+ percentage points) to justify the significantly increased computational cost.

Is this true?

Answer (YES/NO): NO